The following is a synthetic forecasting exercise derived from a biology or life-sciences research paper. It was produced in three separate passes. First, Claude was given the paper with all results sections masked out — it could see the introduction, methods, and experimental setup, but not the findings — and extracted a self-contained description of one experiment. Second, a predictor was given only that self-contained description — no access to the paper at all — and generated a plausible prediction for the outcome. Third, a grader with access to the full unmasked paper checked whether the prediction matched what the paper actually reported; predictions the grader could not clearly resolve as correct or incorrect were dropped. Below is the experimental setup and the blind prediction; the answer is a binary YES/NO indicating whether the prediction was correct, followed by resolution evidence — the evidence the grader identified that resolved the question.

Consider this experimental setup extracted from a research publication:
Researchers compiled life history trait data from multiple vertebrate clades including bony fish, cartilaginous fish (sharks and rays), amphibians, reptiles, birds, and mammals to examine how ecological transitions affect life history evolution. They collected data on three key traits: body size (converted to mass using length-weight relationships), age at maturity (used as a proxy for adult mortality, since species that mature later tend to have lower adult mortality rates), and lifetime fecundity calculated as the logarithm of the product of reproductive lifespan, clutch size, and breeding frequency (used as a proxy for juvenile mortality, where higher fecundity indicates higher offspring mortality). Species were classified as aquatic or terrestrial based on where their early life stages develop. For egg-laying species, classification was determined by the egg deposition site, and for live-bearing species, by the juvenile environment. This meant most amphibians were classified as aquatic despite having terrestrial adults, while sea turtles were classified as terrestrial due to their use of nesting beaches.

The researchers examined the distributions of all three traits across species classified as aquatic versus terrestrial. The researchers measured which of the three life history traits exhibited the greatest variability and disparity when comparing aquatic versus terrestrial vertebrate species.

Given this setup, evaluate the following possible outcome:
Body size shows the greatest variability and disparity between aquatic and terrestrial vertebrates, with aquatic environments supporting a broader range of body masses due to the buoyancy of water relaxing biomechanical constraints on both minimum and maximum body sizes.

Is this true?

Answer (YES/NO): NO